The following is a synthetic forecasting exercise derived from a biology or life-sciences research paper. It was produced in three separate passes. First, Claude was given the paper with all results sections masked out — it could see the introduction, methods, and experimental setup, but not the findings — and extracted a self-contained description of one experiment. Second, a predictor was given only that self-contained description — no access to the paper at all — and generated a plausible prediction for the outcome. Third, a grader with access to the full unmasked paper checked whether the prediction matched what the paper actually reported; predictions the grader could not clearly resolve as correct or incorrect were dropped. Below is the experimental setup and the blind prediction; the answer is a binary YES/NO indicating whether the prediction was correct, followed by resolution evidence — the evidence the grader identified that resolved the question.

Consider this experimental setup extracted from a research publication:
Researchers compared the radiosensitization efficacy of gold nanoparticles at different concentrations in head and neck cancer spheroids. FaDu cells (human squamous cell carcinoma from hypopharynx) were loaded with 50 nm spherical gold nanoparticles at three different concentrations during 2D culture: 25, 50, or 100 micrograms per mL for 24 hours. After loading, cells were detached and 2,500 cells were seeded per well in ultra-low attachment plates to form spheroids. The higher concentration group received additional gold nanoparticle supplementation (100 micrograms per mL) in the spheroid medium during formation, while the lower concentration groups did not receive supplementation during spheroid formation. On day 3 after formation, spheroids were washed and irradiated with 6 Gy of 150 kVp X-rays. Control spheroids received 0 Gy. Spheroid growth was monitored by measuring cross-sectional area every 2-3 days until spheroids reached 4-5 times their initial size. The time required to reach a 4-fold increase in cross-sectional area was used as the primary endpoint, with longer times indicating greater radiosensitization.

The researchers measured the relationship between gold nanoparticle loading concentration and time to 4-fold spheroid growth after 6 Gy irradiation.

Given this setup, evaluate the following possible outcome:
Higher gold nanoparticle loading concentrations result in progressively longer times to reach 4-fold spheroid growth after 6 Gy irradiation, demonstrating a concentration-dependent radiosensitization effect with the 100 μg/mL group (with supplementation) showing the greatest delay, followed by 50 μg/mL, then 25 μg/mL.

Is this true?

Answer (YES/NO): YES